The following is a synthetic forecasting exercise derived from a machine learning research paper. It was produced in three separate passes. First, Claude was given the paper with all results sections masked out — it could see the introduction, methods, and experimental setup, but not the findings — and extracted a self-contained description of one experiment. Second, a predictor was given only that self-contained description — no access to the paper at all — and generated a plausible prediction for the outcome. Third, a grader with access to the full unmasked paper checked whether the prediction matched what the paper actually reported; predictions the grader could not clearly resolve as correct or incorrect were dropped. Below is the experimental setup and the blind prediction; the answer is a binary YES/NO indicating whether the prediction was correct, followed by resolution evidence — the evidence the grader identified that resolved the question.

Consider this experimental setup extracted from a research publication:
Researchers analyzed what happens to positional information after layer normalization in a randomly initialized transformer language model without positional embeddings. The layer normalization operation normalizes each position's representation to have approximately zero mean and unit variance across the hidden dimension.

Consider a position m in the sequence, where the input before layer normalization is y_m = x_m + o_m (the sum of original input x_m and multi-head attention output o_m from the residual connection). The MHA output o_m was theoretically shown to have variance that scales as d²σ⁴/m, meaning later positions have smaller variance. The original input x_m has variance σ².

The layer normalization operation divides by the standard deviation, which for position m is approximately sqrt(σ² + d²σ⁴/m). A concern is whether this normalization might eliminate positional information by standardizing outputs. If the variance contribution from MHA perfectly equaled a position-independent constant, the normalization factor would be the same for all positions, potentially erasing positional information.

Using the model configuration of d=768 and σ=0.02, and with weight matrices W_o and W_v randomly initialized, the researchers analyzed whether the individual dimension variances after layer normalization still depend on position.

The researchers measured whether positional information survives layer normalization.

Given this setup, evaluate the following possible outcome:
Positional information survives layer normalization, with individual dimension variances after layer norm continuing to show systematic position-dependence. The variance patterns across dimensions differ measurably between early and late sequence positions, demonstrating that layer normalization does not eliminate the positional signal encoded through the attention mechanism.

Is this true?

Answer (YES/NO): YES